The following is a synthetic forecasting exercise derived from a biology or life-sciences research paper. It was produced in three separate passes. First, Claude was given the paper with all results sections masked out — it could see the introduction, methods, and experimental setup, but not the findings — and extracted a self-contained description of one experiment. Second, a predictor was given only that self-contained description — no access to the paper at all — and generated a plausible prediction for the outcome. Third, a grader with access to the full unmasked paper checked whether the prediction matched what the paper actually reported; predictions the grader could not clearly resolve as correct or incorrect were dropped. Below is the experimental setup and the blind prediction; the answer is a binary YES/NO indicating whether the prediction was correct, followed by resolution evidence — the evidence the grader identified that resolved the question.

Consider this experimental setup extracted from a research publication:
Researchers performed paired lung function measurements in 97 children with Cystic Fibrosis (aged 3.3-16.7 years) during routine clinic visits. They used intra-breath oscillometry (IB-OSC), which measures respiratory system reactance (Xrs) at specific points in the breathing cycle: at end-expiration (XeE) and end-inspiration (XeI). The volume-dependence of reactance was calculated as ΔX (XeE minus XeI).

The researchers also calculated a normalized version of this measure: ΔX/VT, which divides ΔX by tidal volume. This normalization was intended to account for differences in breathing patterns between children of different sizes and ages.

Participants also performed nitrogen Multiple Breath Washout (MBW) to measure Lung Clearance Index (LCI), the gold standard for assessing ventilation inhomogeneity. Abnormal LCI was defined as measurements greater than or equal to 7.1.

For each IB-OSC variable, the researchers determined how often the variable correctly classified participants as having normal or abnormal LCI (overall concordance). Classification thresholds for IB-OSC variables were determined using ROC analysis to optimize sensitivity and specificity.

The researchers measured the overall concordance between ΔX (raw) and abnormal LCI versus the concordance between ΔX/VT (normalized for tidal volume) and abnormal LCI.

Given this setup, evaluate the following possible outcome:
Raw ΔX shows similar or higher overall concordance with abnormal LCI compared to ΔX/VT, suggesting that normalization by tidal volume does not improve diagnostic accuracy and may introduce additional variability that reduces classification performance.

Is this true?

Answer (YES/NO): NO